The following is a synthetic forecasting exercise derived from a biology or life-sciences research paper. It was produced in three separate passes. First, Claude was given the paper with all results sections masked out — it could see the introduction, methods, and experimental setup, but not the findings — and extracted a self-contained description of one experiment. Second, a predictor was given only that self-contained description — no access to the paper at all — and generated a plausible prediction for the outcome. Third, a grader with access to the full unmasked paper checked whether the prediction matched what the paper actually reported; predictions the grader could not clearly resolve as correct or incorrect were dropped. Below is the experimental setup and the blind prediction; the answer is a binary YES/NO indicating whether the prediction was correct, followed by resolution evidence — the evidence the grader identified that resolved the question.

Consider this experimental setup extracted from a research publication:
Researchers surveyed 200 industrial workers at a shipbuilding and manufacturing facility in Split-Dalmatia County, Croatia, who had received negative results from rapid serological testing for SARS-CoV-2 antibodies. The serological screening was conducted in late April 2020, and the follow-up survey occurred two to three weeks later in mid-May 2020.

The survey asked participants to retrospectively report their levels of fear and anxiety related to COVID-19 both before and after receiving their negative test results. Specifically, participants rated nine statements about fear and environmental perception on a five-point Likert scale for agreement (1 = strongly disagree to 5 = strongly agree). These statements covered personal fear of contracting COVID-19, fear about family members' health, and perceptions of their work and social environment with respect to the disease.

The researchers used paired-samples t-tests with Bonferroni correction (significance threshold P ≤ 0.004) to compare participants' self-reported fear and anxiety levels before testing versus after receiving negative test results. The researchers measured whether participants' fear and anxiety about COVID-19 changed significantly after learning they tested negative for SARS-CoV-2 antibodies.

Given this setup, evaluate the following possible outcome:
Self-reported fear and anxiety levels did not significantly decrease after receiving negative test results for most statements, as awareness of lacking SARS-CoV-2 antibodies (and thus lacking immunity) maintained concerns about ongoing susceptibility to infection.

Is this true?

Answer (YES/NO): NO